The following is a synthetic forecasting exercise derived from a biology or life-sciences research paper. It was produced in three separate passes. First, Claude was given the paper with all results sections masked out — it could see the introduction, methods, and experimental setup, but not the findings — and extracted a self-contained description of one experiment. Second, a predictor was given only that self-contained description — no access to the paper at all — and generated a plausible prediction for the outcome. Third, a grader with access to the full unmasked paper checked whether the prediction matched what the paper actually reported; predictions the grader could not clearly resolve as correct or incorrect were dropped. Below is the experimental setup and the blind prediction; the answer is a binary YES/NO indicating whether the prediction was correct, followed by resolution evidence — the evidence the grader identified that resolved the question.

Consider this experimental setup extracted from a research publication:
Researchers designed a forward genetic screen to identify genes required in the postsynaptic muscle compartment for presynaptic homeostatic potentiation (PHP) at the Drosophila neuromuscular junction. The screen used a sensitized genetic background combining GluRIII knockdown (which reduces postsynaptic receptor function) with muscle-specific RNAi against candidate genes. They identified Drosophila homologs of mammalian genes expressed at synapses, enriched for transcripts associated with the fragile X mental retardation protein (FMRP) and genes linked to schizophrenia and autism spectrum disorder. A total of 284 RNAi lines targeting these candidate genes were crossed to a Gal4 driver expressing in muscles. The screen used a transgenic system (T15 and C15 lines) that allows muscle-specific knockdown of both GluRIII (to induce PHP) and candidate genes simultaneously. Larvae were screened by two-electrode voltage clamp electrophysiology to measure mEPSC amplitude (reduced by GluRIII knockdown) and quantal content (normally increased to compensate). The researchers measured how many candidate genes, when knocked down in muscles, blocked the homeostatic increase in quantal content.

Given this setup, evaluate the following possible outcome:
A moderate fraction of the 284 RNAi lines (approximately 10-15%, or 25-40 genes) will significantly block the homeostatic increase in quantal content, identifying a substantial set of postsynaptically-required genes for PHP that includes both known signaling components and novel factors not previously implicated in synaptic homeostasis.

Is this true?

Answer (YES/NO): NO